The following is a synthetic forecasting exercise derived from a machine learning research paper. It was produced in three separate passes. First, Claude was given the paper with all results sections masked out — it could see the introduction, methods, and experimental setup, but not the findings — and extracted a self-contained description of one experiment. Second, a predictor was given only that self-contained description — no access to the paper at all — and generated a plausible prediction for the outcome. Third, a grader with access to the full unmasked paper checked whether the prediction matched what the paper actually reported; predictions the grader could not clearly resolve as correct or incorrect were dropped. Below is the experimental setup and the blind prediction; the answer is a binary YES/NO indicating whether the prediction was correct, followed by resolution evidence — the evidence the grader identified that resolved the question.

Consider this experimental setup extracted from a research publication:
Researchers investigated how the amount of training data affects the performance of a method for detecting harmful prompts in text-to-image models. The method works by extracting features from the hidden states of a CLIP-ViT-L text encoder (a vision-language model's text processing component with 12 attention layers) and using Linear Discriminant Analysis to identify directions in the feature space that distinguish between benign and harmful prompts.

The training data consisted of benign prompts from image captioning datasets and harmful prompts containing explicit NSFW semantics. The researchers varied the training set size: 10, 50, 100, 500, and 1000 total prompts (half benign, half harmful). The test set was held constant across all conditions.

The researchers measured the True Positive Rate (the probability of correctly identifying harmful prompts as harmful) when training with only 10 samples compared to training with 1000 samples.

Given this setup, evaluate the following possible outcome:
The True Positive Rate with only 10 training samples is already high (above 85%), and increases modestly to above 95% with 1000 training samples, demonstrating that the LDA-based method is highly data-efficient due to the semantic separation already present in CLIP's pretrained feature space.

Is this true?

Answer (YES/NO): YES